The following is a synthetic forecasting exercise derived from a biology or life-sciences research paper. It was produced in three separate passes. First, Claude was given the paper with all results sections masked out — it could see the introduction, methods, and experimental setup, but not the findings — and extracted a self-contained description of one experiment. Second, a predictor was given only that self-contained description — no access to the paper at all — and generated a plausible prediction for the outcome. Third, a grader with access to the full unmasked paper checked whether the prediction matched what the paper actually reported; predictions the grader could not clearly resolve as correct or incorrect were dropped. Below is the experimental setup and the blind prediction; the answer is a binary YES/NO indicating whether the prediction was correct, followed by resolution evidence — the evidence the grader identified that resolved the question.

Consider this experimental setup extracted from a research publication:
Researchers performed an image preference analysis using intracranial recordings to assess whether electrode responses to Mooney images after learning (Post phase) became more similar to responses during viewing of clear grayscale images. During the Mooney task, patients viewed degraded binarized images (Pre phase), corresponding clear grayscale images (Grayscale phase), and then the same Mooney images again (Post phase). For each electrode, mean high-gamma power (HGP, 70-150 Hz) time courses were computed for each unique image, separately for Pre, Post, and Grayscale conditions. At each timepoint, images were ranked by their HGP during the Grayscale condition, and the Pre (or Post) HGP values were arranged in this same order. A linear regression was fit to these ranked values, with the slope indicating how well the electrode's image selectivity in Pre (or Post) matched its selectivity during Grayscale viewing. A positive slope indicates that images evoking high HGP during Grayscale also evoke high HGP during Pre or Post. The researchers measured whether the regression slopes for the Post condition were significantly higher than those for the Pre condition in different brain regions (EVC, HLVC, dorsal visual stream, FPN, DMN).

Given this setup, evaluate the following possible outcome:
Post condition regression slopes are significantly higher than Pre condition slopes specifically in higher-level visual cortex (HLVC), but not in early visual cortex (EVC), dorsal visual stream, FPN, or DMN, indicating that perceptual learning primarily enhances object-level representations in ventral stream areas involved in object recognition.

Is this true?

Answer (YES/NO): YES